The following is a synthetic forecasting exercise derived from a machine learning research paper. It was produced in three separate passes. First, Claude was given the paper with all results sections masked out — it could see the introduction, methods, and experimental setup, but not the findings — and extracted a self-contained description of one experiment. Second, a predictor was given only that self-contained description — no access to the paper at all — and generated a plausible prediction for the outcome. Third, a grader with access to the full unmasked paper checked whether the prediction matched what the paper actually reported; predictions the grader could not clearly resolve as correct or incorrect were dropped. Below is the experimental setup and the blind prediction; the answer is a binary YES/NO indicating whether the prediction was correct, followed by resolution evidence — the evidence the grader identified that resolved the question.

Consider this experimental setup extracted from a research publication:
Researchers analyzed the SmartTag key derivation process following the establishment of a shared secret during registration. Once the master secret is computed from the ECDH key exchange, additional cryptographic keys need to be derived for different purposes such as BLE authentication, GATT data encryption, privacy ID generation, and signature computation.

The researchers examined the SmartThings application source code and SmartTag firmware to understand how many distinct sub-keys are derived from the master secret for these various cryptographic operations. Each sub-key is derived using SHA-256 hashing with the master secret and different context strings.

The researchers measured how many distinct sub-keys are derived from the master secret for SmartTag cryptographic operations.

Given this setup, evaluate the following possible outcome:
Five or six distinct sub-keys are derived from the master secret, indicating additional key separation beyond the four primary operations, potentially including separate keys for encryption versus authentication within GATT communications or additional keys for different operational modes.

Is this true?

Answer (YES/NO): NO